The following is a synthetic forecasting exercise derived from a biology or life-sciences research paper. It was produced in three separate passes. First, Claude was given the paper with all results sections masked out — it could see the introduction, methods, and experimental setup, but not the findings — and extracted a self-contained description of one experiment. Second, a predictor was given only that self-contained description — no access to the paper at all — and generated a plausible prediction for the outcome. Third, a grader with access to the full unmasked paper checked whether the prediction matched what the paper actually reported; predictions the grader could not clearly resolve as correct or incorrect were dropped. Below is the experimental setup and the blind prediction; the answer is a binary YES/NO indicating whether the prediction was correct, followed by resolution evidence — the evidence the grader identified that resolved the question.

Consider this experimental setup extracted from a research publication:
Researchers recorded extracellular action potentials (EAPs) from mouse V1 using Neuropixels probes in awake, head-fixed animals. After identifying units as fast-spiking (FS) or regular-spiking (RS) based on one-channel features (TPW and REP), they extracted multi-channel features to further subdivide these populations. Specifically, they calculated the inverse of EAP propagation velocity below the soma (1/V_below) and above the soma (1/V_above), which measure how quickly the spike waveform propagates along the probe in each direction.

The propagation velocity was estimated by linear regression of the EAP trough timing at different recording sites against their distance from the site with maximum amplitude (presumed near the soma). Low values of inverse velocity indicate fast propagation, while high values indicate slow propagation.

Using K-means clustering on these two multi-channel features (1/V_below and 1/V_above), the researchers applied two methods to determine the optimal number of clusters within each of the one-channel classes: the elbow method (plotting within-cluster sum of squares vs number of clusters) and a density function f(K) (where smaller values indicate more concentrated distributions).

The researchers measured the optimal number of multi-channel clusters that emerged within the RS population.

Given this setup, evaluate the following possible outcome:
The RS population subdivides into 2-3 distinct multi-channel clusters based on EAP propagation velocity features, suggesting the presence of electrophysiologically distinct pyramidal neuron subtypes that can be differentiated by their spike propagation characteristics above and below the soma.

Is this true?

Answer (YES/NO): YES